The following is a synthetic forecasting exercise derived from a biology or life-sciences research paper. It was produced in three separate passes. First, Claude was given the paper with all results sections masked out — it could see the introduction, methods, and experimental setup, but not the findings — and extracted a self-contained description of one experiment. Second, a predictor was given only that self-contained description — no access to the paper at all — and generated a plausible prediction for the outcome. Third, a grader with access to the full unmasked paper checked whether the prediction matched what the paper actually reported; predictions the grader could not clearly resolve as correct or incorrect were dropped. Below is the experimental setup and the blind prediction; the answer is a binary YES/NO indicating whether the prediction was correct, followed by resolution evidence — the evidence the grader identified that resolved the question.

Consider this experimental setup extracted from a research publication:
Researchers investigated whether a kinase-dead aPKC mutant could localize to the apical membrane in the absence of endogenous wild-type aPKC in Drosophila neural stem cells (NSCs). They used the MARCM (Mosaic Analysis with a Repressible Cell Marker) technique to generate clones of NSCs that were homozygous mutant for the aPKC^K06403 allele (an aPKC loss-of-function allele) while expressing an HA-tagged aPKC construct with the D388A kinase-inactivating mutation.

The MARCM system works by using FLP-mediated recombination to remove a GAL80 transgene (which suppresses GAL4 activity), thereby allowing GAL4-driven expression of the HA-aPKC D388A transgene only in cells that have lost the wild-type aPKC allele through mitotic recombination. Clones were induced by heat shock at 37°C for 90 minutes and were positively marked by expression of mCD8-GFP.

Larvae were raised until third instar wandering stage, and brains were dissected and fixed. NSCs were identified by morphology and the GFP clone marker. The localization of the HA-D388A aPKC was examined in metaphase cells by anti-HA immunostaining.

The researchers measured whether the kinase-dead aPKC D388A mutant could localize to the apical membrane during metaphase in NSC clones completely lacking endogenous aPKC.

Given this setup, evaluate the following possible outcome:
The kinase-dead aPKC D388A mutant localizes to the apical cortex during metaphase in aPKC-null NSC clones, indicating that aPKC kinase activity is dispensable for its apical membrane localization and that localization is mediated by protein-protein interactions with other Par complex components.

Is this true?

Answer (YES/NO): NO